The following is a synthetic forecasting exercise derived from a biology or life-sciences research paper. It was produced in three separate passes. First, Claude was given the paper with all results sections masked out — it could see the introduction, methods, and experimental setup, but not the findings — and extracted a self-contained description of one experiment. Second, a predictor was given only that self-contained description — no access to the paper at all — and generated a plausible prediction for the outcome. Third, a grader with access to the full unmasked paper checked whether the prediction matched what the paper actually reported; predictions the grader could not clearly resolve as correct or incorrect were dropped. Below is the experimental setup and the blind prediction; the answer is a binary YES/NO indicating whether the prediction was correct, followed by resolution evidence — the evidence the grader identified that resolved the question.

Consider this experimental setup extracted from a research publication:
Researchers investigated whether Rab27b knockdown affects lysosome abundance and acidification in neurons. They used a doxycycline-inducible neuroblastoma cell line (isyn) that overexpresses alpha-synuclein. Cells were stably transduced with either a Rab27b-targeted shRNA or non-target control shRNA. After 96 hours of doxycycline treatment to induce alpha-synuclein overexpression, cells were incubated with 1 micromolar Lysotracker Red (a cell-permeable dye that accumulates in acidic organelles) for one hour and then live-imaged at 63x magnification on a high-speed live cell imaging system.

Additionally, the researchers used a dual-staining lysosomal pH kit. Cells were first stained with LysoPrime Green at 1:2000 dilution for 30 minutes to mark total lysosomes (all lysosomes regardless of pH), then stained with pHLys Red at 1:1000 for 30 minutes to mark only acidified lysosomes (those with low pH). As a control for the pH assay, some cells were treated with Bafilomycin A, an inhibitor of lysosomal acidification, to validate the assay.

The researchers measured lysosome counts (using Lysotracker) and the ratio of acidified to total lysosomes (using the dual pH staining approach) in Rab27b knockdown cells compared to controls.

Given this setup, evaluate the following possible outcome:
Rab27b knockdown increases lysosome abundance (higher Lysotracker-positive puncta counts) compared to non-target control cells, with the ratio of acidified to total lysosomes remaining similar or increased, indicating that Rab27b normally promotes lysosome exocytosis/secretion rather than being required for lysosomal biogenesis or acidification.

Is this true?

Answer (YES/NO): NO